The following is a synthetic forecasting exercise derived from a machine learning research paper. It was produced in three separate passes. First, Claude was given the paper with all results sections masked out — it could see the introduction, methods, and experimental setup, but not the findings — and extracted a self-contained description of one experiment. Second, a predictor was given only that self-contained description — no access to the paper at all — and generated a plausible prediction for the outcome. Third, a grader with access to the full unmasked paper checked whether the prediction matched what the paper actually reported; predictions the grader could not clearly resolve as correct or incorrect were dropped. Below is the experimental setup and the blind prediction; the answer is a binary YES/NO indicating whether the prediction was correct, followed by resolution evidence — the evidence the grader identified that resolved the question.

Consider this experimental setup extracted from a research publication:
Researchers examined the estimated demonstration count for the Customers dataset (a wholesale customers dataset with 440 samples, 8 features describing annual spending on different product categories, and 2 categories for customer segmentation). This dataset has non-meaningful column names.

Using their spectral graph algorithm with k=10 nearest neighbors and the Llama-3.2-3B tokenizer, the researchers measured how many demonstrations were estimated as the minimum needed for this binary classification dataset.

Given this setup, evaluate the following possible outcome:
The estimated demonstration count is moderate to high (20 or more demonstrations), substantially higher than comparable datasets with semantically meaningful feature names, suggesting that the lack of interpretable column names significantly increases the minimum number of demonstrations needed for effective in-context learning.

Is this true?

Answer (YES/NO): NO